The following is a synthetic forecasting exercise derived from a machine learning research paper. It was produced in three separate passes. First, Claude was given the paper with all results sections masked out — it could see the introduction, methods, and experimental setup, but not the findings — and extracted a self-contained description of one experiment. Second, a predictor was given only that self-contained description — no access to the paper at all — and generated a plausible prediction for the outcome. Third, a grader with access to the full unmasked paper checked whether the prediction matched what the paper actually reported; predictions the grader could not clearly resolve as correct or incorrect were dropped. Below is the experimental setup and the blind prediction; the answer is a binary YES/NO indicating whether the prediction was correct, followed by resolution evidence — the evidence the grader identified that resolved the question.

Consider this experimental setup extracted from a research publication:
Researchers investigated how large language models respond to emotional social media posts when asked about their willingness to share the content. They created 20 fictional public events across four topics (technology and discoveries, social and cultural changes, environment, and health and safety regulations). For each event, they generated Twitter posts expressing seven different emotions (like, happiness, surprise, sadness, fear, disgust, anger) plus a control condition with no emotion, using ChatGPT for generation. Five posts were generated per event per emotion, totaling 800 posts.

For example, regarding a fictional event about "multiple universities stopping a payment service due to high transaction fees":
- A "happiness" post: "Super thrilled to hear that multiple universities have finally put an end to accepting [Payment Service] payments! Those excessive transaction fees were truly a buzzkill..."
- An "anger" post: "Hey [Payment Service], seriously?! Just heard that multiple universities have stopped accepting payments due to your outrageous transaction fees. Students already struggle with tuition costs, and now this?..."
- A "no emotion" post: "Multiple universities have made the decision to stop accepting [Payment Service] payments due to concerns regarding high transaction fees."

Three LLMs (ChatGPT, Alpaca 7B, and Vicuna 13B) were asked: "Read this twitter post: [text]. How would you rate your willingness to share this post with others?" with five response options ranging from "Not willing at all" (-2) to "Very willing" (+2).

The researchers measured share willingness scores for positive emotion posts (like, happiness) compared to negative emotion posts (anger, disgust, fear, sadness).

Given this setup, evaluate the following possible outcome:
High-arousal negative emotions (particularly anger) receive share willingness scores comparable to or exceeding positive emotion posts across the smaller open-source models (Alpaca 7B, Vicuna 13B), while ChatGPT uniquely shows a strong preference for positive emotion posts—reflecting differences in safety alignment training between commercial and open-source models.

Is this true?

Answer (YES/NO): NO